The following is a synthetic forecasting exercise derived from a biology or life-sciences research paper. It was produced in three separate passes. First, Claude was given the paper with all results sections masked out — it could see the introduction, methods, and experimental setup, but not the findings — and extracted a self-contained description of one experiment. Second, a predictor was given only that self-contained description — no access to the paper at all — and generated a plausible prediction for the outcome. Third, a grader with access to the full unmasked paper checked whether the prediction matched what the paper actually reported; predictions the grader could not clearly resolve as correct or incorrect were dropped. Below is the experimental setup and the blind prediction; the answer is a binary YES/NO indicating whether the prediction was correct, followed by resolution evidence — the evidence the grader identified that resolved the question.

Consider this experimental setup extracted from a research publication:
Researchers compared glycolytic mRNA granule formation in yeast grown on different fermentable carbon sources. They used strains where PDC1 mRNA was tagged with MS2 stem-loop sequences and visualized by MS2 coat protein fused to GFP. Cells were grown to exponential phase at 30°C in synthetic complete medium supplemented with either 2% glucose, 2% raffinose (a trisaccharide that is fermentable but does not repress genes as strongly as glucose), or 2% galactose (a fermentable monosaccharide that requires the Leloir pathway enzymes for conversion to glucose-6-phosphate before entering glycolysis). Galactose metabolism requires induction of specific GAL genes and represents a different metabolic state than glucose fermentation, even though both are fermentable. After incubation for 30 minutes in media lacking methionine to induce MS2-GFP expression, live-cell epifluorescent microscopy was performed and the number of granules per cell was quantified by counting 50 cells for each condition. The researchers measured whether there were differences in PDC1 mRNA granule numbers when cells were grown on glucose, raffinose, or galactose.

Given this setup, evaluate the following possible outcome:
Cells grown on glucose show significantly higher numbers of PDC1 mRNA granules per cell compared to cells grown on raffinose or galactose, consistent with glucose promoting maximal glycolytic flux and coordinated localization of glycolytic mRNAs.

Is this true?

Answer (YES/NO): NO